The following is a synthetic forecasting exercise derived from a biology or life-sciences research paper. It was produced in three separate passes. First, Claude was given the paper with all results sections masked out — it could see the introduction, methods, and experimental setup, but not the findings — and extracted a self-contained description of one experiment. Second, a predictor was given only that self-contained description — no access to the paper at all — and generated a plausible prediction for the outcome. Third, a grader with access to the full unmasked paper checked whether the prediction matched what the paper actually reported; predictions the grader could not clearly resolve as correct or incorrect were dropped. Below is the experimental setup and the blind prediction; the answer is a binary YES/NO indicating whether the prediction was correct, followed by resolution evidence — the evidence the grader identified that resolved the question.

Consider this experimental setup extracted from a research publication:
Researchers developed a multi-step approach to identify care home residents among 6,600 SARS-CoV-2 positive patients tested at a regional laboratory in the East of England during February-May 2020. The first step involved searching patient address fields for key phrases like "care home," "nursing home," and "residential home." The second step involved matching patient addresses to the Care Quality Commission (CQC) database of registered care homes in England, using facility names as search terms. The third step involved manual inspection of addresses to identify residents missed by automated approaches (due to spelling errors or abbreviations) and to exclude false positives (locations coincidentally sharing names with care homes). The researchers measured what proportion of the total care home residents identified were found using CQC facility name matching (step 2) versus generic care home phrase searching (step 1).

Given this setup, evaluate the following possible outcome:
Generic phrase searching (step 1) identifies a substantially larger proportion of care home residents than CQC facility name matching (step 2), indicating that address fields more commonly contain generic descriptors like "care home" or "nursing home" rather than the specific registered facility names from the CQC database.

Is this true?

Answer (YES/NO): YES